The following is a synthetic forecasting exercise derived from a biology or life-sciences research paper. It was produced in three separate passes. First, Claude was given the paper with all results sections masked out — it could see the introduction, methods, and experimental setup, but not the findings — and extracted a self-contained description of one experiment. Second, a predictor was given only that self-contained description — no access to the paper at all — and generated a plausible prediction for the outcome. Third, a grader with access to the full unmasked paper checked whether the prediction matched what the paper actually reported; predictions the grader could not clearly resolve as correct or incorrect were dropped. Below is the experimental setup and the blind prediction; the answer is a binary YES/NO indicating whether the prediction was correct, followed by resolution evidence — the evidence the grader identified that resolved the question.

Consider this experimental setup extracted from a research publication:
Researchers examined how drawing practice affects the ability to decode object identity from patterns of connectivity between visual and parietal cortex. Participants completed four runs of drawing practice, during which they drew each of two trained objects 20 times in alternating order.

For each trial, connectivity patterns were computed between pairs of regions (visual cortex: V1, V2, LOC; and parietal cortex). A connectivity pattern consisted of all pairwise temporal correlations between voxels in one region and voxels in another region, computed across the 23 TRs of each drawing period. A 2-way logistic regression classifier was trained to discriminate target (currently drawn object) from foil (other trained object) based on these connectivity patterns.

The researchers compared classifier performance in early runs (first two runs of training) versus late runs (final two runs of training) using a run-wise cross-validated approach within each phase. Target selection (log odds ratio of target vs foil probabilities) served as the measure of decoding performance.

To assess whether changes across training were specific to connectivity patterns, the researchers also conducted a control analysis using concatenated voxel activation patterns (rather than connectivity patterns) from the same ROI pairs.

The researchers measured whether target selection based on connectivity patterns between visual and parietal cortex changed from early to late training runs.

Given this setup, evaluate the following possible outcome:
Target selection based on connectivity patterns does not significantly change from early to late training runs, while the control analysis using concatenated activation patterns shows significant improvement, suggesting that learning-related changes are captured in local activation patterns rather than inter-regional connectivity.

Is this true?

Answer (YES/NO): NO